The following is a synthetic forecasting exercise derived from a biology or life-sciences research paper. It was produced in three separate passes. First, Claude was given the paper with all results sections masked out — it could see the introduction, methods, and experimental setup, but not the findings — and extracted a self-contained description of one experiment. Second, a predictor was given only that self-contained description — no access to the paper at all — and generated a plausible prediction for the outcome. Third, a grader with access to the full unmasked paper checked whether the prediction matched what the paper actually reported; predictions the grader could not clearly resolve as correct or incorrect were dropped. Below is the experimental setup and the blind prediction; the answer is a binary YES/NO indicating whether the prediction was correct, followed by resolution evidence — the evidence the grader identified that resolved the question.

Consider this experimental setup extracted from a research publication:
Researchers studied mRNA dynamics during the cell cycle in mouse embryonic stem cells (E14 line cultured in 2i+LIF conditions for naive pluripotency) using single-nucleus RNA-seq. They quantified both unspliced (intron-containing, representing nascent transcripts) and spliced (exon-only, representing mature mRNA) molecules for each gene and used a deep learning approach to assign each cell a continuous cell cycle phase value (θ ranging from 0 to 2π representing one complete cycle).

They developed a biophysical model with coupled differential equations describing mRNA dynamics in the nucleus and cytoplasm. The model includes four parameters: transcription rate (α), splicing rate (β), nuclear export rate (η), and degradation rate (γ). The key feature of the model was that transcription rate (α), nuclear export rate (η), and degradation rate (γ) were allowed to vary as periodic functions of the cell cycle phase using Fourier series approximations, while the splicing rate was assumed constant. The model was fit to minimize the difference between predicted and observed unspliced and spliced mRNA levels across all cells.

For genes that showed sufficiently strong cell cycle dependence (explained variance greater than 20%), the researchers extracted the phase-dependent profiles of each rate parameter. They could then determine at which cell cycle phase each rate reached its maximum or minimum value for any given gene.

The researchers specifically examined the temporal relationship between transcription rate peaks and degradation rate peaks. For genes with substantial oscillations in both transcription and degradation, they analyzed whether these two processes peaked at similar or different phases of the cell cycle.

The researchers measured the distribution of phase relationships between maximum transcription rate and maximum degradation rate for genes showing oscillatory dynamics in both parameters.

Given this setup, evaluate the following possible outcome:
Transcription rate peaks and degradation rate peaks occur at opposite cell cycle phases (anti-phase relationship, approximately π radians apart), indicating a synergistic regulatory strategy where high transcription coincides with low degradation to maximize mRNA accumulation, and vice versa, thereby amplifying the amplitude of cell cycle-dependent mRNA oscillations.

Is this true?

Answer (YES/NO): NO